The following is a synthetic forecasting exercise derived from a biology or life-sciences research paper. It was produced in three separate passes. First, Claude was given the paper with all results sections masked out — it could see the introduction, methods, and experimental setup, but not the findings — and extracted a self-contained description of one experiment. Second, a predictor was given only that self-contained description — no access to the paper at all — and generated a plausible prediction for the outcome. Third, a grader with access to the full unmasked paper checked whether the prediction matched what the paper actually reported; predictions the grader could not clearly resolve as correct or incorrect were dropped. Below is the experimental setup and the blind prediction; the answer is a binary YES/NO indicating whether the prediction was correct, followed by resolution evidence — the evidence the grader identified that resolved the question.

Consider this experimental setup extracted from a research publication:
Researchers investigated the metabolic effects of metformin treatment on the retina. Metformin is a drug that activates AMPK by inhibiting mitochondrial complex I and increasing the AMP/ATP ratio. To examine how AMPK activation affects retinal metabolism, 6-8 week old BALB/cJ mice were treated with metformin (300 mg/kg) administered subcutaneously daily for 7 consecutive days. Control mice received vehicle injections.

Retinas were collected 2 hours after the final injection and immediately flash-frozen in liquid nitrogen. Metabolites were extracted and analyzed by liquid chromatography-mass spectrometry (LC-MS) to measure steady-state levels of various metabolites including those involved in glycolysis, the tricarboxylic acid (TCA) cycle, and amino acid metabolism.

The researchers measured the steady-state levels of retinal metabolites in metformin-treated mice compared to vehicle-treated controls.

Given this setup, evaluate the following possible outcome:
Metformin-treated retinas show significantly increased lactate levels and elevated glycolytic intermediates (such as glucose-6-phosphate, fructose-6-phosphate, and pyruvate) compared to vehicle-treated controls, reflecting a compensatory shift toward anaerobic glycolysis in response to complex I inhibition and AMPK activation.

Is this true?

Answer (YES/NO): YES